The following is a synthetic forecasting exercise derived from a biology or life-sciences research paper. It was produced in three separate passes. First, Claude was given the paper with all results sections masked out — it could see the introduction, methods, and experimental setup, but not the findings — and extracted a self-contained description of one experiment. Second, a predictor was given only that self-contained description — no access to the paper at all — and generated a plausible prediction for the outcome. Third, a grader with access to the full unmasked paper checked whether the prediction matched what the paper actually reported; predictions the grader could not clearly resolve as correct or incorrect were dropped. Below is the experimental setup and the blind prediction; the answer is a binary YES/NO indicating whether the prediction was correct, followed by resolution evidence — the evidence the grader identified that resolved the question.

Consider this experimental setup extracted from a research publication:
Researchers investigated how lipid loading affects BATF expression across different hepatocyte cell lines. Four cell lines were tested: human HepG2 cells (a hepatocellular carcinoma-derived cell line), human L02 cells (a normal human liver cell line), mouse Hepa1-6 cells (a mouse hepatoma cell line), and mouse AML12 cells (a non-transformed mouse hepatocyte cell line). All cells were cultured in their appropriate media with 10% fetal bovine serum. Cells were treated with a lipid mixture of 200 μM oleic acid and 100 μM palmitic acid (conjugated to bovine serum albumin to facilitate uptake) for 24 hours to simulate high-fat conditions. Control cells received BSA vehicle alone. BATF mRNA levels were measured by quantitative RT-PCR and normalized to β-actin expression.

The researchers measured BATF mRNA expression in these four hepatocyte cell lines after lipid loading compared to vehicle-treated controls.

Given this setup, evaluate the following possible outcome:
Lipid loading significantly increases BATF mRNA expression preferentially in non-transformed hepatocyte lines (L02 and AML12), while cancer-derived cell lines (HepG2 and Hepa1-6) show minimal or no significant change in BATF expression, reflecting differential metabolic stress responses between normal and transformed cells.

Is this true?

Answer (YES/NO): NO